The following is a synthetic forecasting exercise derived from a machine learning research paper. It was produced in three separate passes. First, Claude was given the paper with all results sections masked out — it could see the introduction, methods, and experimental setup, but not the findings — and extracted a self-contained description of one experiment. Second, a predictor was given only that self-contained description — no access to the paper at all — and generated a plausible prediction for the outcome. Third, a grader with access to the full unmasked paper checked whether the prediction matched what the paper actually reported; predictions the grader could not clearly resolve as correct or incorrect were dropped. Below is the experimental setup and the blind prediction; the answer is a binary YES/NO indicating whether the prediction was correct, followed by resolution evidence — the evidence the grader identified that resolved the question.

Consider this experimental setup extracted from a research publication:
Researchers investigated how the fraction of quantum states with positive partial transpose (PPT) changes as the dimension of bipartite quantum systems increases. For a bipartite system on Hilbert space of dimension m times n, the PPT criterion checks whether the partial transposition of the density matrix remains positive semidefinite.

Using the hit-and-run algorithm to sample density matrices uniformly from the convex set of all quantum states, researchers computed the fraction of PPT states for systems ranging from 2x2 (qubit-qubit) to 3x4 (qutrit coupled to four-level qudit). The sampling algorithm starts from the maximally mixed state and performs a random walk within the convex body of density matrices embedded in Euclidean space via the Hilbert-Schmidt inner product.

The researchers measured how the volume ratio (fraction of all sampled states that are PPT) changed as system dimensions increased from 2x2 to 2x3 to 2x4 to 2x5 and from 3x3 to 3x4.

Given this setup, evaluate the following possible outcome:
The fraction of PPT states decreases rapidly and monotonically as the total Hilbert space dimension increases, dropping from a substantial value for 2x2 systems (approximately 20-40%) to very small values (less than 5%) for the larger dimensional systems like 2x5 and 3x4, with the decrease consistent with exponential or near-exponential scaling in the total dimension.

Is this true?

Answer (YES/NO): YES